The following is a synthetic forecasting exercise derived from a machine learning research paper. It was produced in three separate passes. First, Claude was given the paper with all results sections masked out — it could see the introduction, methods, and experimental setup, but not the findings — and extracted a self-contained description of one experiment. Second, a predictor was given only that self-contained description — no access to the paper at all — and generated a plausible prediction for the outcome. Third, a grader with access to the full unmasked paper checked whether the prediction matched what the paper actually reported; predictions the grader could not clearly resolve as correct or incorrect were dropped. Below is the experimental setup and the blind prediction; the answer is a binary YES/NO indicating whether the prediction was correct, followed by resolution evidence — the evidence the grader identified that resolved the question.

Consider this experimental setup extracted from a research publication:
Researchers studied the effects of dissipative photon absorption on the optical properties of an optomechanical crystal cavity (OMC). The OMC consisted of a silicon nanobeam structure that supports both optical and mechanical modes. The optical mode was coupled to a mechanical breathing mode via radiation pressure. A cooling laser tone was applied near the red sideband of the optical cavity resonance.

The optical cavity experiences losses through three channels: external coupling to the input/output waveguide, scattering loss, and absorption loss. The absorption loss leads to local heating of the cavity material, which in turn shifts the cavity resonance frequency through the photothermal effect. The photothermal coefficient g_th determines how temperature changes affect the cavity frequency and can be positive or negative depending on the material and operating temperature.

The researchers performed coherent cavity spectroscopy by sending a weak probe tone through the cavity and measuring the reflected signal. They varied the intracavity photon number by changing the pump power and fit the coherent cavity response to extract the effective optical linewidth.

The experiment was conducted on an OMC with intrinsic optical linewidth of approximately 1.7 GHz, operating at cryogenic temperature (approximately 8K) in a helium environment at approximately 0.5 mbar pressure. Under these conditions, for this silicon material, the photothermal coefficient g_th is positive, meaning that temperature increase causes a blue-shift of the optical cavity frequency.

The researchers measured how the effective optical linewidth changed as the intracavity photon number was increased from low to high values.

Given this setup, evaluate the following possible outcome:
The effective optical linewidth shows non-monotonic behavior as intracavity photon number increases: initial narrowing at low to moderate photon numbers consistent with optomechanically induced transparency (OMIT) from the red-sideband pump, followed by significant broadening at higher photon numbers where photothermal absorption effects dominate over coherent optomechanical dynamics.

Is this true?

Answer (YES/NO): NO